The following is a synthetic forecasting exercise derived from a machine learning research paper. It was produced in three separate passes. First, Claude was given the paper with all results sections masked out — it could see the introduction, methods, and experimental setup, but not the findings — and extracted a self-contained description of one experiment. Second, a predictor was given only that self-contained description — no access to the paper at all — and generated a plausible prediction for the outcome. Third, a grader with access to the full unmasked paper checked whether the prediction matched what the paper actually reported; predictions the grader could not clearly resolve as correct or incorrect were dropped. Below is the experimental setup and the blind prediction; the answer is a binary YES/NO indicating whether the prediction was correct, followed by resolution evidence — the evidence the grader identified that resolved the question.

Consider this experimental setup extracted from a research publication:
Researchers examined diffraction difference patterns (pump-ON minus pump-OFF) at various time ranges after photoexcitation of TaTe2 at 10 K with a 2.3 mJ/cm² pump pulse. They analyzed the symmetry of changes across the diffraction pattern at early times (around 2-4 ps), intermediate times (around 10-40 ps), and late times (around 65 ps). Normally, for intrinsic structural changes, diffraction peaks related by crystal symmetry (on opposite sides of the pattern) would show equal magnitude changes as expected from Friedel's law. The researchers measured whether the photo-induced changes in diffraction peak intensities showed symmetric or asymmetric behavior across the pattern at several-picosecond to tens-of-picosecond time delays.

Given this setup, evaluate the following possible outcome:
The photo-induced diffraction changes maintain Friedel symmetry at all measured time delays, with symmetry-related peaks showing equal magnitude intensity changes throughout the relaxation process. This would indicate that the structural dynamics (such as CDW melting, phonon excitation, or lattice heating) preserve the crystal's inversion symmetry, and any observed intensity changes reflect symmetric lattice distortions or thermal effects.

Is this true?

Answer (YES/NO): NO